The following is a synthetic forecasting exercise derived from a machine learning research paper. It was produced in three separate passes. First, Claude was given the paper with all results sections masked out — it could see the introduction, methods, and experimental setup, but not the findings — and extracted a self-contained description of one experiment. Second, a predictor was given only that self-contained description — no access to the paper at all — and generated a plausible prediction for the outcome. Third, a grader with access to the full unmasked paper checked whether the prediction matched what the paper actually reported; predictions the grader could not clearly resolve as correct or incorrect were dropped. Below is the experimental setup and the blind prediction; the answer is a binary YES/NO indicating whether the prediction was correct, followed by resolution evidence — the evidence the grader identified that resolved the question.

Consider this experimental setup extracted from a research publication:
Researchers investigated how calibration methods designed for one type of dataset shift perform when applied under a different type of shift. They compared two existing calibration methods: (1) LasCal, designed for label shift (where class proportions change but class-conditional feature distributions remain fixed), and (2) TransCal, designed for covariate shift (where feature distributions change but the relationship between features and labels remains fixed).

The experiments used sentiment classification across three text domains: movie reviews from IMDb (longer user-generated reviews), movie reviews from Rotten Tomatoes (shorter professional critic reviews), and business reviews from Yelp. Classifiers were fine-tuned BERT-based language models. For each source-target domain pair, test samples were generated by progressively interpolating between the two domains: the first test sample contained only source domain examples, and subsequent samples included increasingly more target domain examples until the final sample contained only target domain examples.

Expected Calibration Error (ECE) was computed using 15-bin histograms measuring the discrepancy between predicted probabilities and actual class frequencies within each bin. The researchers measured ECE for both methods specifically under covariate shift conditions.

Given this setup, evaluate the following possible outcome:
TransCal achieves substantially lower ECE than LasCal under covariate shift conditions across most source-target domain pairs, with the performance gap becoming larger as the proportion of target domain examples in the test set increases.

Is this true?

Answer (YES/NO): YES